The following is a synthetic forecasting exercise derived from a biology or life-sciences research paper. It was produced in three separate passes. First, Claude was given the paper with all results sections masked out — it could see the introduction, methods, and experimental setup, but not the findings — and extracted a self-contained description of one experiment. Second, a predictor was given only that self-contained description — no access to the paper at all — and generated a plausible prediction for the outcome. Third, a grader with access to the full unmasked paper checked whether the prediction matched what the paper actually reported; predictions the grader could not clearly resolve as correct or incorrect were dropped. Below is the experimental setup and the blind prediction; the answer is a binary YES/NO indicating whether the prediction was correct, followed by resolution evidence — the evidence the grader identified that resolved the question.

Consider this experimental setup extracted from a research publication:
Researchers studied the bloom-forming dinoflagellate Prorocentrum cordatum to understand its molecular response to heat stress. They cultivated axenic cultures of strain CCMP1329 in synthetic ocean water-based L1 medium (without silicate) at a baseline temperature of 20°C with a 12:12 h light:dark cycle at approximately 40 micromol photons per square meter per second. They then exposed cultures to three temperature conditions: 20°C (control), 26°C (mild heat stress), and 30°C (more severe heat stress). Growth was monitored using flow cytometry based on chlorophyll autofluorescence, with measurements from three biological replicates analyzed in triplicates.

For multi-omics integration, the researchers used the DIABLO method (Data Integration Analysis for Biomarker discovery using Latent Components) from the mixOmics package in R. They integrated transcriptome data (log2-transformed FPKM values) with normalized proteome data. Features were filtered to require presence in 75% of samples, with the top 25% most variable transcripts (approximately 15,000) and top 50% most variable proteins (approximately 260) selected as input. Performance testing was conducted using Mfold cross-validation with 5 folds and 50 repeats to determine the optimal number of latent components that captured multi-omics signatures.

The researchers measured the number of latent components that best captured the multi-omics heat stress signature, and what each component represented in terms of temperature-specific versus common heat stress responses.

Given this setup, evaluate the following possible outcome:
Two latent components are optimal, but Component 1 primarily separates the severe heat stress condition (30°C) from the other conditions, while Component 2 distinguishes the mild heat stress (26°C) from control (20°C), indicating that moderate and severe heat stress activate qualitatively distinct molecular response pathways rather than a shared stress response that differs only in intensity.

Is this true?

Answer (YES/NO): NO